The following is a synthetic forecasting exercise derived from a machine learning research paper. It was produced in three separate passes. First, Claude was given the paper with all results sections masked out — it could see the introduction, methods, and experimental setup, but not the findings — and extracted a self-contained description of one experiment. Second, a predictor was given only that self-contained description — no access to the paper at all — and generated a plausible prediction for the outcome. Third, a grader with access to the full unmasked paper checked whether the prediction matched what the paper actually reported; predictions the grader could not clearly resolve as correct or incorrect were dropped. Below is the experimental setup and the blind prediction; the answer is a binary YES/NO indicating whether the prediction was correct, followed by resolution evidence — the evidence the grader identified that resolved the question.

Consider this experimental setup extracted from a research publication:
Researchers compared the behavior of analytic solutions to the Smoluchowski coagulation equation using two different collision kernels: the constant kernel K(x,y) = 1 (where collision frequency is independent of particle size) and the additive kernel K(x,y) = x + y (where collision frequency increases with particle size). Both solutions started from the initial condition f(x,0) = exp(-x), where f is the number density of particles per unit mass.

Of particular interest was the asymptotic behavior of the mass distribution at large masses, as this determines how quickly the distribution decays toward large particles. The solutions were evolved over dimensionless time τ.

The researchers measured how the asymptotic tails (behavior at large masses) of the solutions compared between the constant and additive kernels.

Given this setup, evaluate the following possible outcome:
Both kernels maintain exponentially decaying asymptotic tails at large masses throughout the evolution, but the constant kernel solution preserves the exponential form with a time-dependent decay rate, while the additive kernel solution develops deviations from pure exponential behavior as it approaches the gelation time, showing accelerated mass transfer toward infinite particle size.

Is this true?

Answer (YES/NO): NO